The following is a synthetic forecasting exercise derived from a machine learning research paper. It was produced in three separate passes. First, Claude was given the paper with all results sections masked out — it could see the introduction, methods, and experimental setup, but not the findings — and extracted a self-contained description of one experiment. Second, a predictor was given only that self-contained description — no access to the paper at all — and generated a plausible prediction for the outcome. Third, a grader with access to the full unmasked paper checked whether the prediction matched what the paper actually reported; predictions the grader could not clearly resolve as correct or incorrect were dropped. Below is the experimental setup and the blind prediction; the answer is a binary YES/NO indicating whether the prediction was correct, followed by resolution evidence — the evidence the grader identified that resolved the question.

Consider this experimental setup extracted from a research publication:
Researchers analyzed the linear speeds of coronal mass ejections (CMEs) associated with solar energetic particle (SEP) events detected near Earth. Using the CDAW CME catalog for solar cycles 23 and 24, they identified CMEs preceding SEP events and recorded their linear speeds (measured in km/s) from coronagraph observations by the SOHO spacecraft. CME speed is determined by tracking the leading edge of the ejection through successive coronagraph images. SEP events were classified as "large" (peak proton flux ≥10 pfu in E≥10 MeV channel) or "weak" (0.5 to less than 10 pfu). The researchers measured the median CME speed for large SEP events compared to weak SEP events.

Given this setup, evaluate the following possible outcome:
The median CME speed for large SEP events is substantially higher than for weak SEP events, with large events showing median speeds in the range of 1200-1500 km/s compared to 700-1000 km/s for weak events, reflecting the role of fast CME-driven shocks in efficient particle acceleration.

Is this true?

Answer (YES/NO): NO